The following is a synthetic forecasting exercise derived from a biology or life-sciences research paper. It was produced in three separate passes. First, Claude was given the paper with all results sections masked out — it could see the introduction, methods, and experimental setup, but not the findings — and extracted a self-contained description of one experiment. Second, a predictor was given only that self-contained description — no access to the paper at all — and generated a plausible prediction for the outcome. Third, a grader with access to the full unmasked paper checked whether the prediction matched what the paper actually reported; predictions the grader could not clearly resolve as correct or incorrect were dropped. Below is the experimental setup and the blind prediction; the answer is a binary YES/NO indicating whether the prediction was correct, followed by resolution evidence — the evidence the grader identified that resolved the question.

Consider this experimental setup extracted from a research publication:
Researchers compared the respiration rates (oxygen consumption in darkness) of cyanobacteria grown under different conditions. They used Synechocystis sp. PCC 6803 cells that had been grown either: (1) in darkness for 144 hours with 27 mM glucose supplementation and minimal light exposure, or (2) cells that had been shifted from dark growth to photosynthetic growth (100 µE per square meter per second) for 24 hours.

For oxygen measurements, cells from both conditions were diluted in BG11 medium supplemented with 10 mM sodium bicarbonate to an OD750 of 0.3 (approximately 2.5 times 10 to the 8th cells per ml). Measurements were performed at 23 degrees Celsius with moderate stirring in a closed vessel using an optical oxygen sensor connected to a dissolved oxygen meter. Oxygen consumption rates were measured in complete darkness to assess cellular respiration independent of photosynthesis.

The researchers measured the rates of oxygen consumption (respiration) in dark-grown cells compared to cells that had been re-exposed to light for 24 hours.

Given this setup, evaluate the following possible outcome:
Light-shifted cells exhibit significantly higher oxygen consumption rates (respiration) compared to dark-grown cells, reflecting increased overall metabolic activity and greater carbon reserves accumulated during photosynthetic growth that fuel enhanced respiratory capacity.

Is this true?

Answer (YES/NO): NO